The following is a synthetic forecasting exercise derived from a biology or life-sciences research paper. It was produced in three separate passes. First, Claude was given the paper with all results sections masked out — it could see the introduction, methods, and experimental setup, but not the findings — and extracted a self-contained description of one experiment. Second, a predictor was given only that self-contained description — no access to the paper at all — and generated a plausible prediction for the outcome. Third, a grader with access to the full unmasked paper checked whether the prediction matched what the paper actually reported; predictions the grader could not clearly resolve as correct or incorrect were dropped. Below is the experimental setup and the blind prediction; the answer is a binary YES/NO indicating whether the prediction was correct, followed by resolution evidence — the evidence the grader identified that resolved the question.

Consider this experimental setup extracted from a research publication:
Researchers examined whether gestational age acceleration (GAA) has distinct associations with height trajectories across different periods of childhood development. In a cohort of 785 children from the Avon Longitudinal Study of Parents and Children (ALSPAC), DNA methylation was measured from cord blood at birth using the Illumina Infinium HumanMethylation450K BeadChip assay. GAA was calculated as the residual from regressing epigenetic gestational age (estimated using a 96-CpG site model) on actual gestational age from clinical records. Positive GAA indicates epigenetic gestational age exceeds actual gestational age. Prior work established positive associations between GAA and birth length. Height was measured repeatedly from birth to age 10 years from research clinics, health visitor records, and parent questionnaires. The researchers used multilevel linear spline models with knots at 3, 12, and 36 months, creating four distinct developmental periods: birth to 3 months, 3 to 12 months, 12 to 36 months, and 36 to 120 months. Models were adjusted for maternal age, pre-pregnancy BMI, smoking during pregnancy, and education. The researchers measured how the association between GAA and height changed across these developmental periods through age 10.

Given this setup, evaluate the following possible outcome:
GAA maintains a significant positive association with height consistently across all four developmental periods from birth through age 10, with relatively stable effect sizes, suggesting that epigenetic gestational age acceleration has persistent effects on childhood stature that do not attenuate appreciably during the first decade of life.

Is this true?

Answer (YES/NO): NO